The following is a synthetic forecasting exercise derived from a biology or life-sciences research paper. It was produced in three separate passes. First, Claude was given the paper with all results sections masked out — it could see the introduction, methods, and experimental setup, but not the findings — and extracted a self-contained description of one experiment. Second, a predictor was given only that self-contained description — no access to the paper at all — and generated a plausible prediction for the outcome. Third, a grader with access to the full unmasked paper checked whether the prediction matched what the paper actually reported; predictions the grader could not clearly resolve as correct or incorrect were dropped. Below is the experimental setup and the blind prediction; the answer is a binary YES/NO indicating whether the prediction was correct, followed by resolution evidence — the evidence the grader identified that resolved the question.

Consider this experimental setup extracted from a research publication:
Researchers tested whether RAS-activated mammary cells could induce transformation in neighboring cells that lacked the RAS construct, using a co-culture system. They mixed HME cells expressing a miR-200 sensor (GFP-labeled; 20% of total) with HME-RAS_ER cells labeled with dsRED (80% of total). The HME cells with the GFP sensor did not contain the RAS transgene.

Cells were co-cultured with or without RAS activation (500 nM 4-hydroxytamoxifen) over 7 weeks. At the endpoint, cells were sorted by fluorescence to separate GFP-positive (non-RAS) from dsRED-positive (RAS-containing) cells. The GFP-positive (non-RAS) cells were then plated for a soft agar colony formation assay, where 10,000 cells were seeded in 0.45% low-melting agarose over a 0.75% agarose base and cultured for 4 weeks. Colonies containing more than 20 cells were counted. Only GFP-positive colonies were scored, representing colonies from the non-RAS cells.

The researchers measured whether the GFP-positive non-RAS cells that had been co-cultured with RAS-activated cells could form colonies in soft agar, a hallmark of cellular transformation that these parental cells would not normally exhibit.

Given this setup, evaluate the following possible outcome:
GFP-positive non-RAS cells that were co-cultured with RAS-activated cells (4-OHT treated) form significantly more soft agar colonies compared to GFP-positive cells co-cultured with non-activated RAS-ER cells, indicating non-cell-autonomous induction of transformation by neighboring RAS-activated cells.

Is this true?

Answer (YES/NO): YES